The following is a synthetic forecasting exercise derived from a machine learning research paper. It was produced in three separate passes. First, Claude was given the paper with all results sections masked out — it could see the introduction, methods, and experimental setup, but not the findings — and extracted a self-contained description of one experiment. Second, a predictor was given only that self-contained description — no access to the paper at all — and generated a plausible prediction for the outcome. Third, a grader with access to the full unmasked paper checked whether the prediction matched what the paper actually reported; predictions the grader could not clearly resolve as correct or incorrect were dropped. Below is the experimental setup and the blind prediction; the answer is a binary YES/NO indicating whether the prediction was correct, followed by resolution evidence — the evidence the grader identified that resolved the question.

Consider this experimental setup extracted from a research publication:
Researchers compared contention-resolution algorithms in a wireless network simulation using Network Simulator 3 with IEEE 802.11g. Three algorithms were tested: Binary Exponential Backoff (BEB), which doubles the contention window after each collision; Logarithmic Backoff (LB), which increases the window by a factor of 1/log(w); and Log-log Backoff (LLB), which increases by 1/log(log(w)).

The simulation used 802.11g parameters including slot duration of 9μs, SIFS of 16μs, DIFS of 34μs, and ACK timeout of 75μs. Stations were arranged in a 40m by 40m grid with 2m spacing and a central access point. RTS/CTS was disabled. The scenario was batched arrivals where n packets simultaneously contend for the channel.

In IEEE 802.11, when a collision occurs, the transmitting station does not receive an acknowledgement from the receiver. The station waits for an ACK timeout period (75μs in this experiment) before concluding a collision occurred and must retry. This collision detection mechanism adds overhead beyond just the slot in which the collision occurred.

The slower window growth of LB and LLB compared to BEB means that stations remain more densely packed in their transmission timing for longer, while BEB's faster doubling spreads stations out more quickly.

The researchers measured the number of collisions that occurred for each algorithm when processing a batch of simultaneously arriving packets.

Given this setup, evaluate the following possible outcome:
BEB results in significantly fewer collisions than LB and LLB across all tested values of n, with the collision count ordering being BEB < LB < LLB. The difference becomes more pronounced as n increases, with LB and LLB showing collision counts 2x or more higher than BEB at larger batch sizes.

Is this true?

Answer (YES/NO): NO